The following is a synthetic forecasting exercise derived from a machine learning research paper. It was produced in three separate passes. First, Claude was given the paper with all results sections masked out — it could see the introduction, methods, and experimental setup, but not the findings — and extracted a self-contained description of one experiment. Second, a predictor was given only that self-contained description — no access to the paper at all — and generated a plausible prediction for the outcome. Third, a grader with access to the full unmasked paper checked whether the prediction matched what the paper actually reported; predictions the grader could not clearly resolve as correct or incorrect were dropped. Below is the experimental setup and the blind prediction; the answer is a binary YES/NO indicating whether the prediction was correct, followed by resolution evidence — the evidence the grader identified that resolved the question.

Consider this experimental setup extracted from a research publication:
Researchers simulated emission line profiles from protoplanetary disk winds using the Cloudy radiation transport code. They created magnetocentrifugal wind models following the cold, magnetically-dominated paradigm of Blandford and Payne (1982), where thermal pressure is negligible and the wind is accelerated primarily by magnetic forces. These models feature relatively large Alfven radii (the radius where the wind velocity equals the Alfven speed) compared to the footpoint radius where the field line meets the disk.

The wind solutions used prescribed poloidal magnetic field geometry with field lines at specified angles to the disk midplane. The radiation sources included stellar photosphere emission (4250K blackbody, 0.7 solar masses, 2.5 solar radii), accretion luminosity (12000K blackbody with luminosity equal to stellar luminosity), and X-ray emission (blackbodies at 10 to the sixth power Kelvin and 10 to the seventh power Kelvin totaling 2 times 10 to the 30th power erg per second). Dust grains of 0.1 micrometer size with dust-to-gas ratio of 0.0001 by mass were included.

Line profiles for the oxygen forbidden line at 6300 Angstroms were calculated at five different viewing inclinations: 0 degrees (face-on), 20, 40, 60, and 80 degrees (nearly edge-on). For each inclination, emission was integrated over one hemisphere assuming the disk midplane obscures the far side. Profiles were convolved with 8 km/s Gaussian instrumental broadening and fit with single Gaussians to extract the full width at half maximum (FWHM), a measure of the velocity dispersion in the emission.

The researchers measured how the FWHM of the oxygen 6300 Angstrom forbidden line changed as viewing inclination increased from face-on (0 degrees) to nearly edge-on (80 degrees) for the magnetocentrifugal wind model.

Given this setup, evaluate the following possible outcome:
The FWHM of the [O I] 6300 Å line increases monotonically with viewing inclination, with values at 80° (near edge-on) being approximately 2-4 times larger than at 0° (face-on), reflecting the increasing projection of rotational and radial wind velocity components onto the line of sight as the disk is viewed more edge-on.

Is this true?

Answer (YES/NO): YES